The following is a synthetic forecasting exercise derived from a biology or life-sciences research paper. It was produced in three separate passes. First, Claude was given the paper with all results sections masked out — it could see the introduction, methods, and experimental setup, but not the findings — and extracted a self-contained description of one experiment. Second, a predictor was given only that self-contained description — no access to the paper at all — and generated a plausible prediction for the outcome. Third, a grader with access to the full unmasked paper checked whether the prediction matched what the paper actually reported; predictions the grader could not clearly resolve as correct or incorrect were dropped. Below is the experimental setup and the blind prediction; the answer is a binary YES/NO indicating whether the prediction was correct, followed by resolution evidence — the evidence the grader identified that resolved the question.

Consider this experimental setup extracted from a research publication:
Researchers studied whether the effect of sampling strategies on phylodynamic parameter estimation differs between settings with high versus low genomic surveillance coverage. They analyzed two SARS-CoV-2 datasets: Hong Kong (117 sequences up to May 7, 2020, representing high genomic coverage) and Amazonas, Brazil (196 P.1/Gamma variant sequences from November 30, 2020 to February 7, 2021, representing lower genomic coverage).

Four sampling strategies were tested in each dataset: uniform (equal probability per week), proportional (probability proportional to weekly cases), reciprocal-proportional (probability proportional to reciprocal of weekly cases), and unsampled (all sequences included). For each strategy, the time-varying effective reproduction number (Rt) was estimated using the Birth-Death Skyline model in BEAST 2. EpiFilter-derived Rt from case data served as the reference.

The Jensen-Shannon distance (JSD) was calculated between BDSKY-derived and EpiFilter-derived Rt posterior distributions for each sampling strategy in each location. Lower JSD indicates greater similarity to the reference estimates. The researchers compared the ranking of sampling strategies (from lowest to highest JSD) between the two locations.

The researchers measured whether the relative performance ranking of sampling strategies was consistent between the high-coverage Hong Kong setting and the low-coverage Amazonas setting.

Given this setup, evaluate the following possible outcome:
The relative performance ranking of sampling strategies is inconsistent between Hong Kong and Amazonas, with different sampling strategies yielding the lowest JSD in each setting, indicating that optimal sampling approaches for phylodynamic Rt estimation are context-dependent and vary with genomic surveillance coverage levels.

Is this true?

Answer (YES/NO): YES